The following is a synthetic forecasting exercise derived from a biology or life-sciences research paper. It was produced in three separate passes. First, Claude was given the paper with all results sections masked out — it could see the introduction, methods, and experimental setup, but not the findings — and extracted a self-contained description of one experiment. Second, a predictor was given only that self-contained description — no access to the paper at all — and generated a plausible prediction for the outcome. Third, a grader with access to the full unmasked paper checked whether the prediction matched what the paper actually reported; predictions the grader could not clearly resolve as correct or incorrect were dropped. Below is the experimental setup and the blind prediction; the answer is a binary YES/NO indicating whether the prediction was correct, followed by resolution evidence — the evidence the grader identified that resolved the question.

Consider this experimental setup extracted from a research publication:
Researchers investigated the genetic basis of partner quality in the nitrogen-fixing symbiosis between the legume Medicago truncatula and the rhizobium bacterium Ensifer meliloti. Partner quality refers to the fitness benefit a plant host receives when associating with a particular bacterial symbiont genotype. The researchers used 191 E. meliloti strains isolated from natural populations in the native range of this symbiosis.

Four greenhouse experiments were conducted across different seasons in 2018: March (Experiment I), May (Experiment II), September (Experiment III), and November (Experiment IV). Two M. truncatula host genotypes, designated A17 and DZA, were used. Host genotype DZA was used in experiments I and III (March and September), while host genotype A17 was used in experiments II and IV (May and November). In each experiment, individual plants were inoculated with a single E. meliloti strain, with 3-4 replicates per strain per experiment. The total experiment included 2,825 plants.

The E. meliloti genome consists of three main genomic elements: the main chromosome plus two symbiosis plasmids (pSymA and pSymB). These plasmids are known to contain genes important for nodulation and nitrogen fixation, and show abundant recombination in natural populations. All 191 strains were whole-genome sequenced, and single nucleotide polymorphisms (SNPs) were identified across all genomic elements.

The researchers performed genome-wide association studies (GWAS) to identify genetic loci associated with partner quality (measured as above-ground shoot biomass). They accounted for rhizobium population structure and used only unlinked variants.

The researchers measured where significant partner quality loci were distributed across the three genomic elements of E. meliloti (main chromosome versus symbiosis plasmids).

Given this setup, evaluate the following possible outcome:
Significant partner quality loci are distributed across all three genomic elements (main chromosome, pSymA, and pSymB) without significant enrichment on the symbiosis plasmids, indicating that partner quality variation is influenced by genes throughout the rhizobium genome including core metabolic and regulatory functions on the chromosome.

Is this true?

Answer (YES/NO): NO